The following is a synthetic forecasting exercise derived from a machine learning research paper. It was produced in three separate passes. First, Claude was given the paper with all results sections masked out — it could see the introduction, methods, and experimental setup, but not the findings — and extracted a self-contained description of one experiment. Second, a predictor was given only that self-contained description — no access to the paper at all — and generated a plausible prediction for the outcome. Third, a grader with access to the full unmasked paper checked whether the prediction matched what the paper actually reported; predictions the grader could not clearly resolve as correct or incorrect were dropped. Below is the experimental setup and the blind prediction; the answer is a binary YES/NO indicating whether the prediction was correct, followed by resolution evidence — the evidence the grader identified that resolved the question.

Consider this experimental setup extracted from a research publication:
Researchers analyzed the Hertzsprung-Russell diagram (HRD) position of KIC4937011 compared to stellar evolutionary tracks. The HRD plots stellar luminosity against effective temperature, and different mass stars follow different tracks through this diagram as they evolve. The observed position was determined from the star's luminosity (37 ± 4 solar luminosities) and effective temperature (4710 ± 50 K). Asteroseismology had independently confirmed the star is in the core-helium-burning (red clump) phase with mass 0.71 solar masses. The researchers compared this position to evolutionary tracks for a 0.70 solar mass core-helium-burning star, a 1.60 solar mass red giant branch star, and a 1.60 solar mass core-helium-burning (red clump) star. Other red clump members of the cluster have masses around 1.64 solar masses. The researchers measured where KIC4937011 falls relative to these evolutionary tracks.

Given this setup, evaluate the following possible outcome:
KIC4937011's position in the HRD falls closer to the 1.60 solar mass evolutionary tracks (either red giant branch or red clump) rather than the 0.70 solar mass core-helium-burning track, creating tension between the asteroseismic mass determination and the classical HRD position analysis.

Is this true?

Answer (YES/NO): YES